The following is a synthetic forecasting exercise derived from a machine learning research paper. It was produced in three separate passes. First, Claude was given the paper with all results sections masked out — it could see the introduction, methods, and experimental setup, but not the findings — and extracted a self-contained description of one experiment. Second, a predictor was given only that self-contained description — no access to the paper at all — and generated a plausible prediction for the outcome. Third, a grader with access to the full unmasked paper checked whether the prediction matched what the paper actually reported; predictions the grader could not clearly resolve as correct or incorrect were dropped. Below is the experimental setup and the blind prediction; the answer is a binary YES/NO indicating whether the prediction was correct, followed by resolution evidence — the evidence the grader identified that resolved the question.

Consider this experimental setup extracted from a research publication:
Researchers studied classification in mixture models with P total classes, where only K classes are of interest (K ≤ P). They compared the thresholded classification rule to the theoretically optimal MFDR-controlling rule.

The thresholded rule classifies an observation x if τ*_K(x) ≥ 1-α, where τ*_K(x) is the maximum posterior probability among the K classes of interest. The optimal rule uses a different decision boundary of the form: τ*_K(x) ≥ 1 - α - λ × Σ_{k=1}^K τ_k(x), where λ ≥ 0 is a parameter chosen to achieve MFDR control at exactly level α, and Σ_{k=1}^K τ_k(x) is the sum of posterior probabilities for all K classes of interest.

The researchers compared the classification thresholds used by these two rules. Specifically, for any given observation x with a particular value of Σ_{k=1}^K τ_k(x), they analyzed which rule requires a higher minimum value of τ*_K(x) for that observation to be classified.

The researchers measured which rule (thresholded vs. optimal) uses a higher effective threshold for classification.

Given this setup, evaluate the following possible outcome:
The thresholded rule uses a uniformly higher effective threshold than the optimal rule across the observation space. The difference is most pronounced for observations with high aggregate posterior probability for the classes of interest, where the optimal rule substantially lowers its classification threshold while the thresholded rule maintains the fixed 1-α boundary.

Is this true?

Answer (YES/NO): YES